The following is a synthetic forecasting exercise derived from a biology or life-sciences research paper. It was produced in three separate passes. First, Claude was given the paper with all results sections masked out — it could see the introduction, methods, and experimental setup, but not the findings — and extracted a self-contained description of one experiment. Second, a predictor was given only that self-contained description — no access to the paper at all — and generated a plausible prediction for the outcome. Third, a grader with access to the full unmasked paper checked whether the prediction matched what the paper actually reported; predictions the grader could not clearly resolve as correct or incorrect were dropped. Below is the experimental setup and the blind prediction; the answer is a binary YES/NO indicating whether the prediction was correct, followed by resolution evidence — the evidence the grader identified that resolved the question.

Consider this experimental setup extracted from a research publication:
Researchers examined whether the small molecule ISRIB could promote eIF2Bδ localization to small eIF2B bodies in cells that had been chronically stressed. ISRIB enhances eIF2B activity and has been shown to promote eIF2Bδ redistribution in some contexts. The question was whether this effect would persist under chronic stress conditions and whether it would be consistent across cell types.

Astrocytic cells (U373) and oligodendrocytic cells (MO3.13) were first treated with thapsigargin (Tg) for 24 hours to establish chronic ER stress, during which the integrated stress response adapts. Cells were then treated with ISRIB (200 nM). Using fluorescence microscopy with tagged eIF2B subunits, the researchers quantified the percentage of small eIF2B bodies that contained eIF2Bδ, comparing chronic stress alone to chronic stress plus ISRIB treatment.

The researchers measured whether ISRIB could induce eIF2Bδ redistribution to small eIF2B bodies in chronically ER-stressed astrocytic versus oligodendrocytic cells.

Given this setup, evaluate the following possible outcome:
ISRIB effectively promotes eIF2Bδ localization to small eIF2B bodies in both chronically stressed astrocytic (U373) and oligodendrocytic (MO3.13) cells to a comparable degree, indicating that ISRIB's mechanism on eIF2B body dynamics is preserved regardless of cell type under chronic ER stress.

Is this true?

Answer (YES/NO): NO